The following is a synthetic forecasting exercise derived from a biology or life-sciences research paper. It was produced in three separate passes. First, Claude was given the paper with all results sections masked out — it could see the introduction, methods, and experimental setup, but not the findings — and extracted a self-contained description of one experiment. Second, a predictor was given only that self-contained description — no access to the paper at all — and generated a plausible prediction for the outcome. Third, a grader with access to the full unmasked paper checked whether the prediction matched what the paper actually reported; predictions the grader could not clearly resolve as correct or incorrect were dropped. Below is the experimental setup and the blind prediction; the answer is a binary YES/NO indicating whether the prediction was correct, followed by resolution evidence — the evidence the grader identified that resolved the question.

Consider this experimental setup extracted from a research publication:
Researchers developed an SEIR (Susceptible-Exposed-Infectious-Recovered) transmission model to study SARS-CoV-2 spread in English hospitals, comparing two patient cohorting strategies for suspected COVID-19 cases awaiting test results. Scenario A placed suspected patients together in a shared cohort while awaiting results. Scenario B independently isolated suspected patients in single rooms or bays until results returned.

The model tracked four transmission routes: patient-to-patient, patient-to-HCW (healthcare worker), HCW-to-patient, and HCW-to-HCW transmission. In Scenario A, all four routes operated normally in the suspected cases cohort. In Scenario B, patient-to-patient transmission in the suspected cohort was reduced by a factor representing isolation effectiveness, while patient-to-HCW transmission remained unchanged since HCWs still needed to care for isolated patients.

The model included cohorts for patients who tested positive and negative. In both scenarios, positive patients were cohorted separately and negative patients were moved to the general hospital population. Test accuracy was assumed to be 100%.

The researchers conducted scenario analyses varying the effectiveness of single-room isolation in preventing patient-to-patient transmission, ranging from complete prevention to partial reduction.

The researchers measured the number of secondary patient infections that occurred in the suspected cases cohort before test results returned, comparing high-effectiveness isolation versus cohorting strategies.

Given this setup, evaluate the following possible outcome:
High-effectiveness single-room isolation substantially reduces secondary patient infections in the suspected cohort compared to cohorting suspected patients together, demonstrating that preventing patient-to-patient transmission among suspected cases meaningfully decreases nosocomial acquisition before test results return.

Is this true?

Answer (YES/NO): YES